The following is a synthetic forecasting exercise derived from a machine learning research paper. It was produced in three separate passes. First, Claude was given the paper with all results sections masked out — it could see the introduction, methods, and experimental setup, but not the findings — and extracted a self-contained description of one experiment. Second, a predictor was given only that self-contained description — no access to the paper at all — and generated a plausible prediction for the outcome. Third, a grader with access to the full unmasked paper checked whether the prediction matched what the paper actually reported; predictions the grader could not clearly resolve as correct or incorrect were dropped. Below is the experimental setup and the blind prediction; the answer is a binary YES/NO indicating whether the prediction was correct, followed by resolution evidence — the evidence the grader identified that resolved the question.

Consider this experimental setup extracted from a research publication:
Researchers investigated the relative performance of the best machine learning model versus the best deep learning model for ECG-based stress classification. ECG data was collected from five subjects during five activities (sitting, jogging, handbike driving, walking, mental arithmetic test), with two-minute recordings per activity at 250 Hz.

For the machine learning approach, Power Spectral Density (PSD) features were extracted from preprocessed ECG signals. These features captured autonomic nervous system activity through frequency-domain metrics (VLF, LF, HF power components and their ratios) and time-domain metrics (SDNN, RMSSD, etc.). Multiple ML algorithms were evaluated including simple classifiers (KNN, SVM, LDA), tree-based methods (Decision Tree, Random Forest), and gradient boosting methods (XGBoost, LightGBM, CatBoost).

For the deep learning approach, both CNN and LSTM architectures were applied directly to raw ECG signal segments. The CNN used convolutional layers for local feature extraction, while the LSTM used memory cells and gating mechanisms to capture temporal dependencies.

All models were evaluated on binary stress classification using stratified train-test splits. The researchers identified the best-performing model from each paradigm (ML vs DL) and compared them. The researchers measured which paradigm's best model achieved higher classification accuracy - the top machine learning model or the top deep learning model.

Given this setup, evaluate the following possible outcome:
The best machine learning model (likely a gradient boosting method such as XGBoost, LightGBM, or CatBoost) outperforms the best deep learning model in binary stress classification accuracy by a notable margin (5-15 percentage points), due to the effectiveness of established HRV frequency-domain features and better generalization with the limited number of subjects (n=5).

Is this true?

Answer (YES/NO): NO